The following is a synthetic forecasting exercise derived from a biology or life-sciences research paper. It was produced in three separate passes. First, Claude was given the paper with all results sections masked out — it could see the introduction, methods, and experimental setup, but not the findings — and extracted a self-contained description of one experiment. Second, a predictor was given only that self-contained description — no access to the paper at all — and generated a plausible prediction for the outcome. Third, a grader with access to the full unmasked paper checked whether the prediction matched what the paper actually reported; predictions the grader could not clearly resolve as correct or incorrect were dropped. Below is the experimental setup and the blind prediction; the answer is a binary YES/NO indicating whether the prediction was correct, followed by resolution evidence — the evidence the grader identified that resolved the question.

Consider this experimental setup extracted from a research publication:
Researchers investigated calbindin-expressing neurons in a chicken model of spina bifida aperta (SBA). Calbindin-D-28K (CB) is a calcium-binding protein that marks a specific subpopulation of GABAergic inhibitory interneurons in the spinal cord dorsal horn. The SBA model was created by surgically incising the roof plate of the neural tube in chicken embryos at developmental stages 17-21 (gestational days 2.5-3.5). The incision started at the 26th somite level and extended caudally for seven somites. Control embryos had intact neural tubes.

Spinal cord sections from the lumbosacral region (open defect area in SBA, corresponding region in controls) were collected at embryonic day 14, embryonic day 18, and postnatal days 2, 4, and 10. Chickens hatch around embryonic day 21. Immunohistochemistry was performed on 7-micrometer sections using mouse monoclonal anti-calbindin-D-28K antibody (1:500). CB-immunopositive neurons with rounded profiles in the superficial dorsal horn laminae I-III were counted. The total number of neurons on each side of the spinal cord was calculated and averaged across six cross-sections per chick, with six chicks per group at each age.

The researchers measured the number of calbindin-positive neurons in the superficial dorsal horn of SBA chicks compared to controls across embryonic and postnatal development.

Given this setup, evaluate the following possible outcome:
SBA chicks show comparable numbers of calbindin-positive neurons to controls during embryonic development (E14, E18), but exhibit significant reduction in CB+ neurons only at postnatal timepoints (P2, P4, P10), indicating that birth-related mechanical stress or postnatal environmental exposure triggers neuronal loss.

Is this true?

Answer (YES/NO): NO